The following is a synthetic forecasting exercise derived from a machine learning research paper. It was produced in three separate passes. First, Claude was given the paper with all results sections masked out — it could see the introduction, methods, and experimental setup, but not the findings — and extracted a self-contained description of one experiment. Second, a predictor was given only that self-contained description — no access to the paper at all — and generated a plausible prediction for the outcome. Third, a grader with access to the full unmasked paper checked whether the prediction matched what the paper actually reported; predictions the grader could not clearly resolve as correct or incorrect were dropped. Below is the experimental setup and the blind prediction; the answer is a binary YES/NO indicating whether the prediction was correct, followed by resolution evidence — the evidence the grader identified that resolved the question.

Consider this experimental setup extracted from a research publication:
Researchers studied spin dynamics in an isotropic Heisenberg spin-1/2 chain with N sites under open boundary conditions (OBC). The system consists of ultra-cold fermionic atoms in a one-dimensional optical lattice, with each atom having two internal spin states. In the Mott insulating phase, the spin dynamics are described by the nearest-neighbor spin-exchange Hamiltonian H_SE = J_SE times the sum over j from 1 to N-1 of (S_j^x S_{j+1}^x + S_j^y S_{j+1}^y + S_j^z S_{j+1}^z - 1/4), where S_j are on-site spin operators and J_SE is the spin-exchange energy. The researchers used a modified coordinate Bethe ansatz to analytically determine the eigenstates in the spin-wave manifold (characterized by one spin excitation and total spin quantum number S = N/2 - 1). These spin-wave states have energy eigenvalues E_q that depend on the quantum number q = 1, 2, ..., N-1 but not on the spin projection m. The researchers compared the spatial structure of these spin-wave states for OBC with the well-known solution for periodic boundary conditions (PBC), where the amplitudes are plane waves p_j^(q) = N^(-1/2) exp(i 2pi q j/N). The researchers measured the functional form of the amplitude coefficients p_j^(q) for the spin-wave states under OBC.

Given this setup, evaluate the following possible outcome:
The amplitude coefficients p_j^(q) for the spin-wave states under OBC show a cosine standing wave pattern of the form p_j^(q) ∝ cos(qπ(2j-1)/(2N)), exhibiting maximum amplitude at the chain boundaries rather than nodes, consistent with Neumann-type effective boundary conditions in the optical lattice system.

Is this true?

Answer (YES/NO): YES